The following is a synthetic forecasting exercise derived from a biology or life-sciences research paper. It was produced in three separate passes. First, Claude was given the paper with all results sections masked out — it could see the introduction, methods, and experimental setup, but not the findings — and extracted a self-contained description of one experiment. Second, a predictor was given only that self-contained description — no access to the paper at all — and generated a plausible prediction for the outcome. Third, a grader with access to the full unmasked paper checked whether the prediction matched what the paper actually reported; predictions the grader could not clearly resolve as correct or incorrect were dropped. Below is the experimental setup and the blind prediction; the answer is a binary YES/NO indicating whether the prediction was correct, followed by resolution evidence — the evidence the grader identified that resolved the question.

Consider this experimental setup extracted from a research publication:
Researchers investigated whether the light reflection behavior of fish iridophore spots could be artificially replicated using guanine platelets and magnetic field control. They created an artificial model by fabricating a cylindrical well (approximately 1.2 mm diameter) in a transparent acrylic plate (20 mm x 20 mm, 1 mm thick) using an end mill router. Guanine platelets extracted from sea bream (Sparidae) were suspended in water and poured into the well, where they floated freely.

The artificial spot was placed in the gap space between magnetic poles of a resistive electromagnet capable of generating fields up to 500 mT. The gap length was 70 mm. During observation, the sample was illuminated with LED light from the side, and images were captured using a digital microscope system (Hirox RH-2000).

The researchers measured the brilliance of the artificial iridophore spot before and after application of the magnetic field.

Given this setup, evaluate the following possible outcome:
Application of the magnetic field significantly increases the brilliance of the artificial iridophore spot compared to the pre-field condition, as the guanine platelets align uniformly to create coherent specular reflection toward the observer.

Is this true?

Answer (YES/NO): YES